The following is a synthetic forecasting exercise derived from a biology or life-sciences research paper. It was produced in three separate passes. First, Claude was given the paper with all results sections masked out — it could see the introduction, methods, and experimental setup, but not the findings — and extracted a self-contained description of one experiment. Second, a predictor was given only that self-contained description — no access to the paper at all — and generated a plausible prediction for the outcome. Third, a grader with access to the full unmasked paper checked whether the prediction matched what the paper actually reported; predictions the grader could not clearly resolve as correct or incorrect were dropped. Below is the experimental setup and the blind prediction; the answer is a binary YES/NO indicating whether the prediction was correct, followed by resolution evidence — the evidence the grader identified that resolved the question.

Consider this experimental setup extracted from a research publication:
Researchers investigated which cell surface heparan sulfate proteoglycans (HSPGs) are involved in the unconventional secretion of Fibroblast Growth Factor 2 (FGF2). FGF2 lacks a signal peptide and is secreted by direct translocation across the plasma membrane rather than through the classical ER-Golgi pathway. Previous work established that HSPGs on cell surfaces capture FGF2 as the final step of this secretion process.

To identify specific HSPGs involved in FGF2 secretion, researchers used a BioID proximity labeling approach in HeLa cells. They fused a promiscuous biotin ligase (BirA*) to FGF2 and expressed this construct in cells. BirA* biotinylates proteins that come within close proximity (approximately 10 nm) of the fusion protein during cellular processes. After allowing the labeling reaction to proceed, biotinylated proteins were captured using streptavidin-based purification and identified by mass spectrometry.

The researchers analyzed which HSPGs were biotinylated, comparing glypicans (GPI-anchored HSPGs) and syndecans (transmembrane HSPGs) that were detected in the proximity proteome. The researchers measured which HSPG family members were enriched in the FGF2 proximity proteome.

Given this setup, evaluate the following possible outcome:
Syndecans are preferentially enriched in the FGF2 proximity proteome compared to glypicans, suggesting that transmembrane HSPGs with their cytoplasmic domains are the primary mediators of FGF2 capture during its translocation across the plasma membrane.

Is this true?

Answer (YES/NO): NO